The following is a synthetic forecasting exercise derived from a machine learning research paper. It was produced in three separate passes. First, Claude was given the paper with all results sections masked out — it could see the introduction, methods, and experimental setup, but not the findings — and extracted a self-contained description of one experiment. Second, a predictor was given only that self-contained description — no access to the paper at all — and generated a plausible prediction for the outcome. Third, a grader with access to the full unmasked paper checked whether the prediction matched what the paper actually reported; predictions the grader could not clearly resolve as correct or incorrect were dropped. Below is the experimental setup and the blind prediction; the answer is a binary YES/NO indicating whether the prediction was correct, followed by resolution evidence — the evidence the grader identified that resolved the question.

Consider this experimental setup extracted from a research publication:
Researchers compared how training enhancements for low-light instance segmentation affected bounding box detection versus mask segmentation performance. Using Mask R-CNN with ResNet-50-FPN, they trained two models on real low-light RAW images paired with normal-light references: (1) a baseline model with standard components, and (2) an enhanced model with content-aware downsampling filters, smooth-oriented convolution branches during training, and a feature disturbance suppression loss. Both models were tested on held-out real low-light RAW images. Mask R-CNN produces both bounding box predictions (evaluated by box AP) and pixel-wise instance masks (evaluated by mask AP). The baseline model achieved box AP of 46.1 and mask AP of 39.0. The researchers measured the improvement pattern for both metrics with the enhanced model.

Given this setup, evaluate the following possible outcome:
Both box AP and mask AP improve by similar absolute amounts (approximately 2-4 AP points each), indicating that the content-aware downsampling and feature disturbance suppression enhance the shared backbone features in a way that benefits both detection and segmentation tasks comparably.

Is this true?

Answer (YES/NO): YES